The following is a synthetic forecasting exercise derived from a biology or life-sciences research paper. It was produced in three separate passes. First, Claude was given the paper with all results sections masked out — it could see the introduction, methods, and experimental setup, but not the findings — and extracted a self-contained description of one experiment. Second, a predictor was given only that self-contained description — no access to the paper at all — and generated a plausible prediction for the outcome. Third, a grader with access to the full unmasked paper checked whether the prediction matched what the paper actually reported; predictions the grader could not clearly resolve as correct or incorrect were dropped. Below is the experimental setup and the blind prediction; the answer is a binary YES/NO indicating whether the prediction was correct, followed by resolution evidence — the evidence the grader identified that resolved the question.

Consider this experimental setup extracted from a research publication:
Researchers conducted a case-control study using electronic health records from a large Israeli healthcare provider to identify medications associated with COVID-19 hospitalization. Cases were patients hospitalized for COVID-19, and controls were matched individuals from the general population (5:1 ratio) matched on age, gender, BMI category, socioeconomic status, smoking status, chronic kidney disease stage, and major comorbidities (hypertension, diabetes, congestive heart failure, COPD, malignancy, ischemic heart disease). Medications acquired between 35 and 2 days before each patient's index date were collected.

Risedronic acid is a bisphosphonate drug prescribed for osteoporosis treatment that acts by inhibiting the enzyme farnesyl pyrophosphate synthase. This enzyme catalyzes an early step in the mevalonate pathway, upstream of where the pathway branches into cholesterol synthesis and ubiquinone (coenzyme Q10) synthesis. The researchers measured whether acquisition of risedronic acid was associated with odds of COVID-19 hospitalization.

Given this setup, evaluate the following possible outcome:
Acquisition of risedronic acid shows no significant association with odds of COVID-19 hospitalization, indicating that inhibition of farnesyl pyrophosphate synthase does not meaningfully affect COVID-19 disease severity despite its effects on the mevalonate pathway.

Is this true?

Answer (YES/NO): NO